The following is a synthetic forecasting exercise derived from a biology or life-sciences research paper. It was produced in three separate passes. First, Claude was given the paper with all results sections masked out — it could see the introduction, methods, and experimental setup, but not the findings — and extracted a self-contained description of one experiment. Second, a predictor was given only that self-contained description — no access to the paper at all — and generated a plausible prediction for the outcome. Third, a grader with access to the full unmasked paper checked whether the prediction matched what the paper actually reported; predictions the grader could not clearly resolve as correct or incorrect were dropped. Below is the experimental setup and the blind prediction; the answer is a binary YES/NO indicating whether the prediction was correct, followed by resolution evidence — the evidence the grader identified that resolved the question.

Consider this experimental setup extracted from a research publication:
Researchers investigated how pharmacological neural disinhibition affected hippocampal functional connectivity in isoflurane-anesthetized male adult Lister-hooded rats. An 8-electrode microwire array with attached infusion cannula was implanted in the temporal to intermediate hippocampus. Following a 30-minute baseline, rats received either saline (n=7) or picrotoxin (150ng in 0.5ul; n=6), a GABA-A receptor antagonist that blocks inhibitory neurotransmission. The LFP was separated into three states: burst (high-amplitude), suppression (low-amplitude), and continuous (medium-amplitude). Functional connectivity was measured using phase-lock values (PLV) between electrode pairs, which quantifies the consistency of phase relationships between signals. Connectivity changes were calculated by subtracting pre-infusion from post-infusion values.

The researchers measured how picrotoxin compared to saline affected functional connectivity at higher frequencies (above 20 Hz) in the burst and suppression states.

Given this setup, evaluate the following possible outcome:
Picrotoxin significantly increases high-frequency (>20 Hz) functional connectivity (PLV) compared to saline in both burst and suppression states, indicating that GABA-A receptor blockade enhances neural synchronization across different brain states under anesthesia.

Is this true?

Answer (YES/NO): NO